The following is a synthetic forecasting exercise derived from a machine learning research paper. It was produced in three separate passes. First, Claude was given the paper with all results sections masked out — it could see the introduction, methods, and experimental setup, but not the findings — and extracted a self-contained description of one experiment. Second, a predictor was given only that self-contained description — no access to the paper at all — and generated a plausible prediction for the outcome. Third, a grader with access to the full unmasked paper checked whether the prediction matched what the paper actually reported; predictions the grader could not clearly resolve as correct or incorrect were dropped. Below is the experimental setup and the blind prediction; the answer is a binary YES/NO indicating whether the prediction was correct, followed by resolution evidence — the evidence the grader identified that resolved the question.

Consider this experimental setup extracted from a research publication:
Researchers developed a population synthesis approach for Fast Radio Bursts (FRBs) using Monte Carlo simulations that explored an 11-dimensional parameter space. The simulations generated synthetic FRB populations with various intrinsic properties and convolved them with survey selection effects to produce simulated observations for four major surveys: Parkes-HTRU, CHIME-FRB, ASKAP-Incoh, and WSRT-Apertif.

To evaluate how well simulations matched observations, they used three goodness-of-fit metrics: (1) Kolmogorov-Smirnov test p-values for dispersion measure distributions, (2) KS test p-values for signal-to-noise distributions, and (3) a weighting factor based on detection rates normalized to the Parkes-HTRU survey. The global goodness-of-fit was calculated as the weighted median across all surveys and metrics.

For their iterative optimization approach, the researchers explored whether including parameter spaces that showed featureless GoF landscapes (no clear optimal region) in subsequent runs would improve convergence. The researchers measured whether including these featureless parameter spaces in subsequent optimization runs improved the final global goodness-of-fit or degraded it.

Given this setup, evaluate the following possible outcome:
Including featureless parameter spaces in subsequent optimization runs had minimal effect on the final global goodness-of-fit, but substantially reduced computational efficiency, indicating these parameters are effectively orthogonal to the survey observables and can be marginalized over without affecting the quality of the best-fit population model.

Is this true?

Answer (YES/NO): NO